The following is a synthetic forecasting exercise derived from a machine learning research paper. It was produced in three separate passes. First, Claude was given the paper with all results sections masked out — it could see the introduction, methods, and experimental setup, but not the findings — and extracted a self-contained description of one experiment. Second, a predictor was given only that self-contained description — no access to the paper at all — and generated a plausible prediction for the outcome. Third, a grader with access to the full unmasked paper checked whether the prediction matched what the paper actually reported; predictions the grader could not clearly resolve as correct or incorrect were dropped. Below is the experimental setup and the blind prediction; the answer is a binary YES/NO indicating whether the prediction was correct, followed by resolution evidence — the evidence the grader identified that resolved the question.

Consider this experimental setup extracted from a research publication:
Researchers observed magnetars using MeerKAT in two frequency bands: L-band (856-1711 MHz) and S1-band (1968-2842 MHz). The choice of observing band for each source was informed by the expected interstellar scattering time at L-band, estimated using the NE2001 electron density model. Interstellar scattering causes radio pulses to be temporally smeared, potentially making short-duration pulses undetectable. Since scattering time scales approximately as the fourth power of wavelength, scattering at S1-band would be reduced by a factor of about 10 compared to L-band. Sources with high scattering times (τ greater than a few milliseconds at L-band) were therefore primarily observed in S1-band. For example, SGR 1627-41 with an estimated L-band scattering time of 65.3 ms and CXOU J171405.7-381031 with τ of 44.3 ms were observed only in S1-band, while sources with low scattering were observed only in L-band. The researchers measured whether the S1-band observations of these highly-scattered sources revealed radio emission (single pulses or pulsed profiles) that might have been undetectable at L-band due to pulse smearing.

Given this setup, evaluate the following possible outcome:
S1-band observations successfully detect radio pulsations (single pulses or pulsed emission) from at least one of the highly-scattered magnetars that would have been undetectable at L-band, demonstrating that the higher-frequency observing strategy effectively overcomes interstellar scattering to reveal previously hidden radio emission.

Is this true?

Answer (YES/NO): NO